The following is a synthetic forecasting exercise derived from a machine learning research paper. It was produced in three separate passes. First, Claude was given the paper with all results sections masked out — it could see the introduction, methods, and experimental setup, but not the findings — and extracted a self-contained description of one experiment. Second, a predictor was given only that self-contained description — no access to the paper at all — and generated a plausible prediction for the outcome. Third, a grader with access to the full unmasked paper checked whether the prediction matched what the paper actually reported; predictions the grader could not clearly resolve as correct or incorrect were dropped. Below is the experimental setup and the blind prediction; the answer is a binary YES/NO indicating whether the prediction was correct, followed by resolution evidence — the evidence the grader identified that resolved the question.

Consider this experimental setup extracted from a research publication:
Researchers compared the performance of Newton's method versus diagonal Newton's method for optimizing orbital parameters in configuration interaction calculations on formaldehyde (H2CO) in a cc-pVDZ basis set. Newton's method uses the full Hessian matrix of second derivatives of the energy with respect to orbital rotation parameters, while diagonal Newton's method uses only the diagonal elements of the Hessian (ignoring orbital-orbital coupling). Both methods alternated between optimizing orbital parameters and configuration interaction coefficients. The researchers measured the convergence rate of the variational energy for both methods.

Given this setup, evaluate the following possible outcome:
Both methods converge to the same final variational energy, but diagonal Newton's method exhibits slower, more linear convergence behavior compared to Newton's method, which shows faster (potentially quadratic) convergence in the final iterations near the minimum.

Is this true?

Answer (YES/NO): NO